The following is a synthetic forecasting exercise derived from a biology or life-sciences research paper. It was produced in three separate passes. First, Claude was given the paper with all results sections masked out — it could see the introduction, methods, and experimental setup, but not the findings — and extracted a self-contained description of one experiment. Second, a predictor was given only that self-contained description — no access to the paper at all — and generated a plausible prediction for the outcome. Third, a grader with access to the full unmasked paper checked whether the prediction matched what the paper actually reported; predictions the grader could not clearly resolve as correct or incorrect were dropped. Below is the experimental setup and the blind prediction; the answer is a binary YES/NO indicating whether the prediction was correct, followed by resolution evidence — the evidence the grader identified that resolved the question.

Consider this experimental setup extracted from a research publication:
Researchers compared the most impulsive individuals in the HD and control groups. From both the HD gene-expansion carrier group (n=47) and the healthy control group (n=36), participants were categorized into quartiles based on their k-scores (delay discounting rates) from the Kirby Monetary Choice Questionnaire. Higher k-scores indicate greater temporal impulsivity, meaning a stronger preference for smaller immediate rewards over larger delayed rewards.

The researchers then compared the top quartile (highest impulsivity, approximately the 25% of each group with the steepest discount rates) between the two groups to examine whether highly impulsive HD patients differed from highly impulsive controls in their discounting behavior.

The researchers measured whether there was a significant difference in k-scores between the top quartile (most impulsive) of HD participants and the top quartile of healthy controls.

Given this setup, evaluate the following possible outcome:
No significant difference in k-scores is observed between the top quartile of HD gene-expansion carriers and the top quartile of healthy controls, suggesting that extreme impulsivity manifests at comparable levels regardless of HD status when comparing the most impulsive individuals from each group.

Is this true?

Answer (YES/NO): NO